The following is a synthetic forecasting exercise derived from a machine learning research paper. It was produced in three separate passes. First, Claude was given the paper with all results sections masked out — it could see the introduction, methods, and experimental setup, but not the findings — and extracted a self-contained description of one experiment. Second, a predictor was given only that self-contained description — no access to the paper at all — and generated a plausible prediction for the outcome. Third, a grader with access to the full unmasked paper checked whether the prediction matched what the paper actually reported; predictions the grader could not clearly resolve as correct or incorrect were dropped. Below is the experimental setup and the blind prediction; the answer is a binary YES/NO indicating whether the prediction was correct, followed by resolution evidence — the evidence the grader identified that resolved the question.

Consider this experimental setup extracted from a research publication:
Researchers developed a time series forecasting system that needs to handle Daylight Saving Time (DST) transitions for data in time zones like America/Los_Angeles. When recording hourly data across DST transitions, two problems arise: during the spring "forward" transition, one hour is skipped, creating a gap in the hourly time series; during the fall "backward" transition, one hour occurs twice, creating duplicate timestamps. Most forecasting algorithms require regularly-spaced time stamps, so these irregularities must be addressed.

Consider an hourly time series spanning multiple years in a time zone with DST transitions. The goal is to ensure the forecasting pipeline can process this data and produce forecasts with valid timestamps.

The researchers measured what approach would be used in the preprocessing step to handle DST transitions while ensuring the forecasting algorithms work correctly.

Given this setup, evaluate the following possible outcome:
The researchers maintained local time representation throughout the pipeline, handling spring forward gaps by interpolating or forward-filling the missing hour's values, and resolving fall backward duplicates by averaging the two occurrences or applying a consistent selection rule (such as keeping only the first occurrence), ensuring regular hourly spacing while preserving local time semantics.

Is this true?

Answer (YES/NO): YES